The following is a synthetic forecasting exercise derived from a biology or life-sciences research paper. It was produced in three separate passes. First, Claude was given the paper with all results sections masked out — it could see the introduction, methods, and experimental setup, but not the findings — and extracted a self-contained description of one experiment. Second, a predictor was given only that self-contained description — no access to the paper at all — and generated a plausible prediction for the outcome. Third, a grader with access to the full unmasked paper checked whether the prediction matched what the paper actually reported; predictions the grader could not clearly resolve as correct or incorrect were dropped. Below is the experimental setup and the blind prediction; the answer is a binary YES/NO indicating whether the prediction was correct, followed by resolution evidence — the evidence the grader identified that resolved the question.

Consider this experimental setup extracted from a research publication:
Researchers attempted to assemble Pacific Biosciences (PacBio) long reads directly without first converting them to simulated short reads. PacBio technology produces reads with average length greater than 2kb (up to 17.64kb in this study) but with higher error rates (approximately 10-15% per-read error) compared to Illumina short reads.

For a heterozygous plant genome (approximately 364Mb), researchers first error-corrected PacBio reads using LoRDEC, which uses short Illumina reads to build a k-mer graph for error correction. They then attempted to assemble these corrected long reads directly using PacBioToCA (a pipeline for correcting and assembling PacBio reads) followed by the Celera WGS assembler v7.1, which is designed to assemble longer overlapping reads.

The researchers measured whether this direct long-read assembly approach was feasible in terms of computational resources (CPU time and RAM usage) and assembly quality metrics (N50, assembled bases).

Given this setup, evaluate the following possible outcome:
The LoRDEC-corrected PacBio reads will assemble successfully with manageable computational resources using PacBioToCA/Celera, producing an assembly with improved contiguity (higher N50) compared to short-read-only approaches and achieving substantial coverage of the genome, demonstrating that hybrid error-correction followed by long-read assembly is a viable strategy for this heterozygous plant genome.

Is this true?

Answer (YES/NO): NO